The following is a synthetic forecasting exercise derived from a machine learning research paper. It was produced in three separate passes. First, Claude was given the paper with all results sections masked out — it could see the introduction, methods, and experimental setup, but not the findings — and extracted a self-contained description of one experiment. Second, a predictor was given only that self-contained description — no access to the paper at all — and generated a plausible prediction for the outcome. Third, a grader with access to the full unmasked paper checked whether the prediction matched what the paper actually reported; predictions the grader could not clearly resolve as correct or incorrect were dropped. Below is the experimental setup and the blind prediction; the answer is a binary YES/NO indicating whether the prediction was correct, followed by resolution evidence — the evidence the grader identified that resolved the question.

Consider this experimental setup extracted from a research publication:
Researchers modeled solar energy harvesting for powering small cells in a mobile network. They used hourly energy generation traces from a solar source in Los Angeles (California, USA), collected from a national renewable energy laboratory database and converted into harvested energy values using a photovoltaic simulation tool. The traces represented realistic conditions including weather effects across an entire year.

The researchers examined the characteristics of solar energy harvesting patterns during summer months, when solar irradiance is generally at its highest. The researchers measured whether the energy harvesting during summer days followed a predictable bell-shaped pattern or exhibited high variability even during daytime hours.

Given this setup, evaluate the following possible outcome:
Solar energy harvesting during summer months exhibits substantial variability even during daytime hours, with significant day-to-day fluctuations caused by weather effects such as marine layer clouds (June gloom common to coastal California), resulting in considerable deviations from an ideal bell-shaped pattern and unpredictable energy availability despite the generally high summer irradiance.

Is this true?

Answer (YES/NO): NO